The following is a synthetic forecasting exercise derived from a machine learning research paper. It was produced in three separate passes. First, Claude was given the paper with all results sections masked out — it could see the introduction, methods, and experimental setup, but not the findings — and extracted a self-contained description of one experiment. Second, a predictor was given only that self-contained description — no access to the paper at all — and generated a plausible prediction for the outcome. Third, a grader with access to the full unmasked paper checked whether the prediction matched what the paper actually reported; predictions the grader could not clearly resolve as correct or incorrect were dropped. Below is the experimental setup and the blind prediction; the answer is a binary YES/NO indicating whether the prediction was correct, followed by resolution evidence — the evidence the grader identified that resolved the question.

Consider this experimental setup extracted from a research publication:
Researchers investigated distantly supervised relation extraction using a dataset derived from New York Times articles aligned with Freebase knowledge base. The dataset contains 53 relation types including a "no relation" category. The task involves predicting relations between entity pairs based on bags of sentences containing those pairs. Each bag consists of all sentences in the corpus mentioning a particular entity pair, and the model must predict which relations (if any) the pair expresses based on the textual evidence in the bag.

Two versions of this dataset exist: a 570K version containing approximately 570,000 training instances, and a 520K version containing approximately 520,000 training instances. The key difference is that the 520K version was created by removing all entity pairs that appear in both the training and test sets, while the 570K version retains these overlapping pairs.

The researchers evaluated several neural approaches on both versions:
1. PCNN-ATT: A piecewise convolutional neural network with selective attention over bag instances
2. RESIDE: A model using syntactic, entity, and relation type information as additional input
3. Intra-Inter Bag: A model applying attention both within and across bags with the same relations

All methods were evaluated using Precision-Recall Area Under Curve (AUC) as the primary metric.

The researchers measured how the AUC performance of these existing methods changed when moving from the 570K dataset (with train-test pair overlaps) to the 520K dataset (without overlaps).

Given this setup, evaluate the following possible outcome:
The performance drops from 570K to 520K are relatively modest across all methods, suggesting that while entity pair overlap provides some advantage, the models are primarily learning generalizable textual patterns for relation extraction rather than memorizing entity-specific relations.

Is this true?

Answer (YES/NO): NO